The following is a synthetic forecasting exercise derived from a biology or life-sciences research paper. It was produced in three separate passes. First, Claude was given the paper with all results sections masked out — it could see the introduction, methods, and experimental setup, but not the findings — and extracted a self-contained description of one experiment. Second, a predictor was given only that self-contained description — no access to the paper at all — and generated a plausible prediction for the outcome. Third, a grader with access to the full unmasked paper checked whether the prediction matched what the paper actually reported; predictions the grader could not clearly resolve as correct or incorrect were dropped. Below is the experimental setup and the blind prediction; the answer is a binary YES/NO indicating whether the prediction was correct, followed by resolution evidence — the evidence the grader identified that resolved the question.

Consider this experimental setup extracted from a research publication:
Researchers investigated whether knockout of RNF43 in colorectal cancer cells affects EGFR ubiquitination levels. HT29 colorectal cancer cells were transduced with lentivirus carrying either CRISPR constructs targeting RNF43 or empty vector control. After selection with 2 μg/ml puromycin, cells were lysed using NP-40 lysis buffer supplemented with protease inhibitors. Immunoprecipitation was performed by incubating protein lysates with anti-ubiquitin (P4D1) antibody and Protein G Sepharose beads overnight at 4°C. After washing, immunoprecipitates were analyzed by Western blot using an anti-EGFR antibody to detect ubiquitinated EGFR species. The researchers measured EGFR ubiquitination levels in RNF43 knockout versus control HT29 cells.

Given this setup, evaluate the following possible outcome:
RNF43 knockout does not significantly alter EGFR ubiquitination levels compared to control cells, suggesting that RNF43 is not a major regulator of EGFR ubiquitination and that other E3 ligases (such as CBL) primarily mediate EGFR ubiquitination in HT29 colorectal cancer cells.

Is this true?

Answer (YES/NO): NO